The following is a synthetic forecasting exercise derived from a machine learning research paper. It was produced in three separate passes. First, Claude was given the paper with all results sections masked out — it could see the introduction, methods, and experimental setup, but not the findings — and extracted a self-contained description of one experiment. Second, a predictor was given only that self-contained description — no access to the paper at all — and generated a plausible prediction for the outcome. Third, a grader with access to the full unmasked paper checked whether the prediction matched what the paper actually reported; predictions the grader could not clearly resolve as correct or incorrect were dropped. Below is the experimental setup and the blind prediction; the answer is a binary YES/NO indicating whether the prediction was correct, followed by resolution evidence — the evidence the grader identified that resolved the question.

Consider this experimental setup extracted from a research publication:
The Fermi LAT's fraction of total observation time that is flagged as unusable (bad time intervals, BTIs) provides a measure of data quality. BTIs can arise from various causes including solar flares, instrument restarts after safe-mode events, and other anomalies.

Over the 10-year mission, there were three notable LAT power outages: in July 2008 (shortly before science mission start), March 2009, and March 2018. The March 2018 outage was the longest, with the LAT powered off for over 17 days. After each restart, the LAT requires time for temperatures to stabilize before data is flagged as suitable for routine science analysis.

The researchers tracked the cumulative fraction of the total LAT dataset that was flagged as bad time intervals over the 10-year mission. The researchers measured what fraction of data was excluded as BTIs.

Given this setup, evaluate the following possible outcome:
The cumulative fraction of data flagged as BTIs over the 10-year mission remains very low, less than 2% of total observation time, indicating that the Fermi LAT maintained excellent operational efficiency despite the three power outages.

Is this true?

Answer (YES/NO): YES